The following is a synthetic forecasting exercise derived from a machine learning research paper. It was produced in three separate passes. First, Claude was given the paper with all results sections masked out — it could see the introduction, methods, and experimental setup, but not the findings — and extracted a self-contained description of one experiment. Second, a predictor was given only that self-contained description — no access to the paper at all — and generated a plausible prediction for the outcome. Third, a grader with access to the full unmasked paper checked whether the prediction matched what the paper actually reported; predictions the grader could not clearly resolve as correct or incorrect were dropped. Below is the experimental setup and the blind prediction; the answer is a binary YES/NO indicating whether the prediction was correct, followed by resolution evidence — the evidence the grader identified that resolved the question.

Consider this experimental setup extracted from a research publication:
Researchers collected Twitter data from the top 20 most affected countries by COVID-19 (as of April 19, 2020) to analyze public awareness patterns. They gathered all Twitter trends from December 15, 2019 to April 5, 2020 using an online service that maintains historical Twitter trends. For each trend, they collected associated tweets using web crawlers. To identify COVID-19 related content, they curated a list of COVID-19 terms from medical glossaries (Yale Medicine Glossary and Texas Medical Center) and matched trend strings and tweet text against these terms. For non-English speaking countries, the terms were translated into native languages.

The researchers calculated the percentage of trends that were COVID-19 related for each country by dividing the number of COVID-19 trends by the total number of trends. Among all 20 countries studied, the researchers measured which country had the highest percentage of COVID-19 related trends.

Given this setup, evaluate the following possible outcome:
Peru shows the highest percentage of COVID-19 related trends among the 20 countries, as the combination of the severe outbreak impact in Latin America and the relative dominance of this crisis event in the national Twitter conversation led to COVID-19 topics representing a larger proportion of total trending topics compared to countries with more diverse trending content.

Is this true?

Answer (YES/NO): NO